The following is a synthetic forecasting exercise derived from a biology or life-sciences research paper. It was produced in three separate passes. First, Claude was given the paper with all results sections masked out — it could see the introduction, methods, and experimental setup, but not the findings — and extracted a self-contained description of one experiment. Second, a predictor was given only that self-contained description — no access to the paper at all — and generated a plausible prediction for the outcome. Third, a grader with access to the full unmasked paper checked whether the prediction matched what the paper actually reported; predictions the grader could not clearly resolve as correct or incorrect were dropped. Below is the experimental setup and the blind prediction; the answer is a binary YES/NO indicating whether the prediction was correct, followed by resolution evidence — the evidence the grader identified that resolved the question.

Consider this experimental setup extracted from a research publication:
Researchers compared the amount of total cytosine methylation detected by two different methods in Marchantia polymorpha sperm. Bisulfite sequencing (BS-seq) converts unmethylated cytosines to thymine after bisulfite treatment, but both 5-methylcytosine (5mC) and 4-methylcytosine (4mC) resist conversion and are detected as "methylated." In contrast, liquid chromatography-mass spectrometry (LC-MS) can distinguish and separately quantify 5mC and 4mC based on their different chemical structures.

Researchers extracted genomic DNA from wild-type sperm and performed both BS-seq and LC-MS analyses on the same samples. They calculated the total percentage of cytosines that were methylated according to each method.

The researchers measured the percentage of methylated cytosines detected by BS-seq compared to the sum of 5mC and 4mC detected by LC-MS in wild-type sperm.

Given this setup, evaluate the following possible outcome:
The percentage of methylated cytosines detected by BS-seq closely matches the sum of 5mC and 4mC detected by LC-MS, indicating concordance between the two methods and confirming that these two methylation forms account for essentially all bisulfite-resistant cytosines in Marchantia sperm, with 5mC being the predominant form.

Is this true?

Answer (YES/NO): NO